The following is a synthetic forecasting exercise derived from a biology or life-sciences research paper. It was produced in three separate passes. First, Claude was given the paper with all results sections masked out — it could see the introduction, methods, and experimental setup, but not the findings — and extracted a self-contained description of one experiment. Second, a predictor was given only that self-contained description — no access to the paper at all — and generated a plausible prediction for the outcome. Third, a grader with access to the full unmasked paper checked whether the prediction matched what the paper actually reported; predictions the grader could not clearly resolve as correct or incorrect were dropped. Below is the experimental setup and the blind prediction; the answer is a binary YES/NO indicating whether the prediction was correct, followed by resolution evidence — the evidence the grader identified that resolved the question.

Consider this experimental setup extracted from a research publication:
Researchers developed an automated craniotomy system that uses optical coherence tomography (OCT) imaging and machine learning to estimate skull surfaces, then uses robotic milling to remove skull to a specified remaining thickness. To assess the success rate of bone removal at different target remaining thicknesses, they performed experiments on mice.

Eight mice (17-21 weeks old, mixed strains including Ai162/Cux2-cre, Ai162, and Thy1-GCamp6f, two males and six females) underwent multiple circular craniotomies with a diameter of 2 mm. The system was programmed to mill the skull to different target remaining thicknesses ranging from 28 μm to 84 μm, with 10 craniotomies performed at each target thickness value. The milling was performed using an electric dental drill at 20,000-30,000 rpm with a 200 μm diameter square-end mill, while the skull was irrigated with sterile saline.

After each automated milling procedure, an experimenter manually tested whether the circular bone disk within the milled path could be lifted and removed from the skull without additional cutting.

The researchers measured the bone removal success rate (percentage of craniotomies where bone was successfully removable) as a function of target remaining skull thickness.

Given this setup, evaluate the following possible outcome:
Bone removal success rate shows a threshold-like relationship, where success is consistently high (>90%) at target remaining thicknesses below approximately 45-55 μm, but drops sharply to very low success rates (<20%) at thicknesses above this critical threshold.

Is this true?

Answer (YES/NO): NO